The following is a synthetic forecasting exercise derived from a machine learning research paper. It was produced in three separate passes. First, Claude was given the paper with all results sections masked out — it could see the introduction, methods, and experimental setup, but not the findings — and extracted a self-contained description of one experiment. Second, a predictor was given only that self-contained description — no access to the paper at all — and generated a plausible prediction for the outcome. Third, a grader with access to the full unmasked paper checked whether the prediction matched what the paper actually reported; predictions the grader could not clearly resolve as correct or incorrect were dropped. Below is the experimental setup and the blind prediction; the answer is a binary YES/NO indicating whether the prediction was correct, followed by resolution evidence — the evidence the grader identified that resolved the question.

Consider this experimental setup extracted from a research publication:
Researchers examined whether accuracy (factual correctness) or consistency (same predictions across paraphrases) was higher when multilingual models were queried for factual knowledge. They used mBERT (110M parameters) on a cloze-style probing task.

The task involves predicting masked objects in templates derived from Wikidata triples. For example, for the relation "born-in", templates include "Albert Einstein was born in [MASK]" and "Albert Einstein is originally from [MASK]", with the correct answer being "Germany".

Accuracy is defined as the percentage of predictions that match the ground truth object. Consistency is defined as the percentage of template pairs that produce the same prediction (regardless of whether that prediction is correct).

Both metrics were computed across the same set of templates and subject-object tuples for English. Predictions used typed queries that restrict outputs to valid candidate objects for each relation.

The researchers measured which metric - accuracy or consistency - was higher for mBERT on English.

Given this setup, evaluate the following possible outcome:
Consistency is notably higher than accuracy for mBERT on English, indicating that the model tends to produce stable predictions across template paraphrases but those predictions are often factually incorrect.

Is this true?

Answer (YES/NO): YES